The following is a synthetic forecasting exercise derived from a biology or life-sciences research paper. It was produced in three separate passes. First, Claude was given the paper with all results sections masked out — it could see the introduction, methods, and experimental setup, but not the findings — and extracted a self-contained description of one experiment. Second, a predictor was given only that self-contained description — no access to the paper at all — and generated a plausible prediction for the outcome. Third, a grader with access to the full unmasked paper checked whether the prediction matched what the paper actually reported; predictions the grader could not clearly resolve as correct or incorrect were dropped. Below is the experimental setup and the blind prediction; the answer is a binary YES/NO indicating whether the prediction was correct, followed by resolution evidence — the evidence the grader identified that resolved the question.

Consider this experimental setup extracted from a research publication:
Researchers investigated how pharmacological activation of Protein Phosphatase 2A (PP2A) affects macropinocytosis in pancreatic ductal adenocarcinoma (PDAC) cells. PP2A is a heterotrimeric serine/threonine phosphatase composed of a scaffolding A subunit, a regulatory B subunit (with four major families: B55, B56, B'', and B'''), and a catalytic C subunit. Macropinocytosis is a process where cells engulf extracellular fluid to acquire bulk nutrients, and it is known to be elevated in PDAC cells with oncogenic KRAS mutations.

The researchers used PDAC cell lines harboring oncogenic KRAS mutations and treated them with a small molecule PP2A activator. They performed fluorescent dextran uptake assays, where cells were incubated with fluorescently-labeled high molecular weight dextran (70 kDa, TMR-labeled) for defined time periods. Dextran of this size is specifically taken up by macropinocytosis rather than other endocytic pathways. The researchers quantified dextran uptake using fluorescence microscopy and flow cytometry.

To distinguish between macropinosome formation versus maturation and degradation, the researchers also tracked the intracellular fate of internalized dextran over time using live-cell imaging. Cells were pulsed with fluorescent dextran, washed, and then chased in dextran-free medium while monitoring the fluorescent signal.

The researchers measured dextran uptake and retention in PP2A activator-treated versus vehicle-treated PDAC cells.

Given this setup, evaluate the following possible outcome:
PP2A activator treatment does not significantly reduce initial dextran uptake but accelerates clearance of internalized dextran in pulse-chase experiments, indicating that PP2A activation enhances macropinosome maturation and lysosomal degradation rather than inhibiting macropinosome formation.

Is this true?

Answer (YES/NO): NO